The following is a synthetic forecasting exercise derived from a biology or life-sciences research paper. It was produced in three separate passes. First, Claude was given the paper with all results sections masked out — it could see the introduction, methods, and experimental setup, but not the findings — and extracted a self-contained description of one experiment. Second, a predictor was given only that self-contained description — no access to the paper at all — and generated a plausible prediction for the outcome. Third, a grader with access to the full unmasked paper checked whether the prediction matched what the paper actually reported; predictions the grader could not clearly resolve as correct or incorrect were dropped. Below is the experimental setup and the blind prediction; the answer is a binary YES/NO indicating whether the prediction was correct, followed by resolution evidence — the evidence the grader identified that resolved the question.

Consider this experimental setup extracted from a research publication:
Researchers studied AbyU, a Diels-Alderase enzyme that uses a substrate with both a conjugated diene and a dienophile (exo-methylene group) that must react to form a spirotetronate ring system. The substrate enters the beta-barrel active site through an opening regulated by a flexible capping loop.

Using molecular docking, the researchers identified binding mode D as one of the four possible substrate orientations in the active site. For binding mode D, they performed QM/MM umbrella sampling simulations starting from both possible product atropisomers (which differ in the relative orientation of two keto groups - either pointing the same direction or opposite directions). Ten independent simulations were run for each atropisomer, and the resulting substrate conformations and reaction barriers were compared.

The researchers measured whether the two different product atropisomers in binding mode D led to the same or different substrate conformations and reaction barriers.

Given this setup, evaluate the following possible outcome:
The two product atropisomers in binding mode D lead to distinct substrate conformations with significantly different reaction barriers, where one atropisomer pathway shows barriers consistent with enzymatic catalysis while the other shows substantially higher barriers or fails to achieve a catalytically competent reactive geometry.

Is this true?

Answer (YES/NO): NO